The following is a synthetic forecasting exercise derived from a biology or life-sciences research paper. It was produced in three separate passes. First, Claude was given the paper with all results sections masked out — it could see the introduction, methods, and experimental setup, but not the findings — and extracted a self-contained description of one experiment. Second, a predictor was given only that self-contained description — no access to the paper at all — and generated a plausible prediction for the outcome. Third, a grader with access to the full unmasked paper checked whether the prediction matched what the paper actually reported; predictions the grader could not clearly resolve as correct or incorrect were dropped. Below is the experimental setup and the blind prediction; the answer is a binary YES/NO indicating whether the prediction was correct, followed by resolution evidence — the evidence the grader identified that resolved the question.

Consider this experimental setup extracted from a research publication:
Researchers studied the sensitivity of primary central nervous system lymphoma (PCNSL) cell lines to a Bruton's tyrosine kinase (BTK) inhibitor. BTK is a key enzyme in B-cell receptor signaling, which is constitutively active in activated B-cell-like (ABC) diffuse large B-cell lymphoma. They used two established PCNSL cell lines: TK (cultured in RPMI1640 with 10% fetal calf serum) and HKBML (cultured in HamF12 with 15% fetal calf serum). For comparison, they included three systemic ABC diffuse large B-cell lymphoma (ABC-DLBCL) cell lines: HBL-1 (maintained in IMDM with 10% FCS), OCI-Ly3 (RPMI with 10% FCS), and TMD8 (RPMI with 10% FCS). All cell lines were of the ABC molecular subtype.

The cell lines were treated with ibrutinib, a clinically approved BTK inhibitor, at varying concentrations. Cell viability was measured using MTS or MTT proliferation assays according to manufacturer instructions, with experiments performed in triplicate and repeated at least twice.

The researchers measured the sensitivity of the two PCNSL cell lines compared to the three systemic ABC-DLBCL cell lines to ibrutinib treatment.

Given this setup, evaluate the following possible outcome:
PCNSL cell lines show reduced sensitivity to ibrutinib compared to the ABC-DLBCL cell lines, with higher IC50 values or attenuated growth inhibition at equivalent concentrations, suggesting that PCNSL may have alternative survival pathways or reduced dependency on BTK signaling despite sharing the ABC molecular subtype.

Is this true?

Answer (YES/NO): NO